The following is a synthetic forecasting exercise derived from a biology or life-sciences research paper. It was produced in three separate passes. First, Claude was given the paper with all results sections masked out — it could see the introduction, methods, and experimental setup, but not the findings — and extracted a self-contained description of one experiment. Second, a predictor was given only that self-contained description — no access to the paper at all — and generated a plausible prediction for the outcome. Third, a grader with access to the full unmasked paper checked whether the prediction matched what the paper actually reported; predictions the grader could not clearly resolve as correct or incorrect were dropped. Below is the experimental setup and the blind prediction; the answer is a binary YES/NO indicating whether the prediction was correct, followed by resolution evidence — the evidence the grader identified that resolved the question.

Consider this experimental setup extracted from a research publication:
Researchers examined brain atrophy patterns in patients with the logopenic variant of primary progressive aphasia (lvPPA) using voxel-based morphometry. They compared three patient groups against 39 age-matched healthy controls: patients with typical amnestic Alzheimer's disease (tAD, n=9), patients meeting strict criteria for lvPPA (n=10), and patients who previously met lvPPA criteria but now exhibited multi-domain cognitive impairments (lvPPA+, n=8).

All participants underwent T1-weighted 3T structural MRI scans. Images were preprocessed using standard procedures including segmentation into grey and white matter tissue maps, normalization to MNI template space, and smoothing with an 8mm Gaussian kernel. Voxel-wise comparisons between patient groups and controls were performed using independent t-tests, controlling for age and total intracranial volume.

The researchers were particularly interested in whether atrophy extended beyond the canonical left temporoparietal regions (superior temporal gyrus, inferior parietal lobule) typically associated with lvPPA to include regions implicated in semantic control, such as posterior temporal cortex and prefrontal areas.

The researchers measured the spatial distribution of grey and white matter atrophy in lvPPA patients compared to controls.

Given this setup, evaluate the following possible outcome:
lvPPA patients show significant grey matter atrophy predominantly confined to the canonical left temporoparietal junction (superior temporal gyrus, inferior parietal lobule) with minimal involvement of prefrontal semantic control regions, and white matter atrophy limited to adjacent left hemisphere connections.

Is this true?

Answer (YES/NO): NO